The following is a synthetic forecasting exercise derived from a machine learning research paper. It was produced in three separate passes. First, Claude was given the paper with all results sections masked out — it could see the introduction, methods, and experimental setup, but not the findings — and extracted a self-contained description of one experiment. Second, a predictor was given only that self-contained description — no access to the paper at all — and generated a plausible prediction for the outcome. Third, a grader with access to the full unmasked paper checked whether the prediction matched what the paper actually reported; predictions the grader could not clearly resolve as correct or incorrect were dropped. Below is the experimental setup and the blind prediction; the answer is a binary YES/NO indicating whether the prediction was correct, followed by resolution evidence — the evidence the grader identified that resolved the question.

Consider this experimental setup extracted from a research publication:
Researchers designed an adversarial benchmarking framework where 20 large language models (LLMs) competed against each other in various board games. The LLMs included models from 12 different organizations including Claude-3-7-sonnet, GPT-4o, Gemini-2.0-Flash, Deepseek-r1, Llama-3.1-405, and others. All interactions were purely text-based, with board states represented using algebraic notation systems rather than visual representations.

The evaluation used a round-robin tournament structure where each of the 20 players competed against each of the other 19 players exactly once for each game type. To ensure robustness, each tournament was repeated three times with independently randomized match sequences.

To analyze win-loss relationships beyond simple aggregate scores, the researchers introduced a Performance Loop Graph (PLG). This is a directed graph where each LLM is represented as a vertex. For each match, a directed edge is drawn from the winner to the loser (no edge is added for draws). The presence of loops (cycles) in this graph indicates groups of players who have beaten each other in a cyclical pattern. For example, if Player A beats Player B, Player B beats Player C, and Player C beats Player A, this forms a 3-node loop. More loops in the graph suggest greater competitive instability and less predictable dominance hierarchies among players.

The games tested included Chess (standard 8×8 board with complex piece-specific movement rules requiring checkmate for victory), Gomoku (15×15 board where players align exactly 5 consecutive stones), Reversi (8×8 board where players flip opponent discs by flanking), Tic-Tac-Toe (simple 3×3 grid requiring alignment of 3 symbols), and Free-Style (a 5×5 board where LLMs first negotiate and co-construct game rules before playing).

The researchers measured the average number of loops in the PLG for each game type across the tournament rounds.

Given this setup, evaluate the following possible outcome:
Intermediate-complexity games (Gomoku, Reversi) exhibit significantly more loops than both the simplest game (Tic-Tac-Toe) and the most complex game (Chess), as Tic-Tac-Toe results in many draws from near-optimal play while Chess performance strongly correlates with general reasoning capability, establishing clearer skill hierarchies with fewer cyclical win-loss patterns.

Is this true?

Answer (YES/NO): NO